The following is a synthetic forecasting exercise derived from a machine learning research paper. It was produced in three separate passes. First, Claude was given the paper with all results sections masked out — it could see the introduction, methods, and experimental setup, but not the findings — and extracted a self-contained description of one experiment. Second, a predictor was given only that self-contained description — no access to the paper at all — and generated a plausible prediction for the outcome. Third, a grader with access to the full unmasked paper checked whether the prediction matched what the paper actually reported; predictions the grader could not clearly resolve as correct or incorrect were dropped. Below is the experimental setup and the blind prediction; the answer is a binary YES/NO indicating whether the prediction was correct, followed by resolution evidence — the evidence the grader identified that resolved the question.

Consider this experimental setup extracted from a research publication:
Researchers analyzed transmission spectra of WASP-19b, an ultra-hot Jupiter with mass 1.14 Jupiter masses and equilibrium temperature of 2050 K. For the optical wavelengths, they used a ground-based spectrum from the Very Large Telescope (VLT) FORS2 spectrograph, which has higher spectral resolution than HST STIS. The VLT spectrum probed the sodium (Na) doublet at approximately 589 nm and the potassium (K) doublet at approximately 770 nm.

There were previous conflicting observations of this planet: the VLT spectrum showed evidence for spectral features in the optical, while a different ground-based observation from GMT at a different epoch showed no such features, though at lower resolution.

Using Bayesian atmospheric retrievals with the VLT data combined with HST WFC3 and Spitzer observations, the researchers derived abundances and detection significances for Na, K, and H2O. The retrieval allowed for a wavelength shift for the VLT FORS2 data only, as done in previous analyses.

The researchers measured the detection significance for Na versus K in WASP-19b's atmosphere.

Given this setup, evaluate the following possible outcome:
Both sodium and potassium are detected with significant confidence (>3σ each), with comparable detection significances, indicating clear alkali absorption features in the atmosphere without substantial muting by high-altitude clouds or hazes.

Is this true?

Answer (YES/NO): NO